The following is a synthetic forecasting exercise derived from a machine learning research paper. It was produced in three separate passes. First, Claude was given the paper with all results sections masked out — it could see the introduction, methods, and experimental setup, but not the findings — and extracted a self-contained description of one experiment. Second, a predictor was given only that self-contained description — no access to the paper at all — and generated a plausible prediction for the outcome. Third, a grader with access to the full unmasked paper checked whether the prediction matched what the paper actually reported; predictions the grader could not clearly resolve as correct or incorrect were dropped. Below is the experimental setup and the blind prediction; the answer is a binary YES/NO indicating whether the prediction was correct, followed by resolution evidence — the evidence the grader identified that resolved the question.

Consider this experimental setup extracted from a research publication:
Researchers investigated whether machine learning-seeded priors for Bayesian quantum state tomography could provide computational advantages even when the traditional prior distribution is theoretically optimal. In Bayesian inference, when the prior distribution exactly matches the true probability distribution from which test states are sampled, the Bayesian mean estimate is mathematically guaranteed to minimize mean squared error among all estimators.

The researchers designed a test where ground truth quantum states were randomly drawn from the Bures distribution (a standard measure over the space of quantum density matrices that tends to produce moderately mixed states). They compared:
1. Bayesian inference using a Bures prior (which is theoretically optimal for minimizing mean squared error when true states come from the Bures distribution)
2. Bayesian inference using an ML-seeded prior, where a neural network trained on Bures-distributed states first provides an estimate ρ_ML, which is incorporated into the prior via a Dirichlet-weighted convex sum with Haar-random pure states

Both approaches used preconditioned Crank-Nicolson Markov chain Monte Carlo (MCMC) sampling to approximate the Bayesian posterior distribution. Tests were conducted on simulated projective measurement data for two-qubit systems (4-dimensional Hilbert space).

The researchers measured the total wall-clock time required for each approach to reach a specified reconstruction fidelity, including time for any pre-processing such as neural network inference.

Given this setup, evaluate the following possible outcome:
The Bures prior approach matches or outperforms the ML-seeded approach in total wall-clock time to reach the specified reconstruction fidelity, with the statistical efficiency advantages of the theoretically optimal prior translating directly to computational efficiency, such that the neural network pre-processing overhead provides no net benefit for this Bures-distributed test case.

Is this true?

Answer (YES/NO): NO